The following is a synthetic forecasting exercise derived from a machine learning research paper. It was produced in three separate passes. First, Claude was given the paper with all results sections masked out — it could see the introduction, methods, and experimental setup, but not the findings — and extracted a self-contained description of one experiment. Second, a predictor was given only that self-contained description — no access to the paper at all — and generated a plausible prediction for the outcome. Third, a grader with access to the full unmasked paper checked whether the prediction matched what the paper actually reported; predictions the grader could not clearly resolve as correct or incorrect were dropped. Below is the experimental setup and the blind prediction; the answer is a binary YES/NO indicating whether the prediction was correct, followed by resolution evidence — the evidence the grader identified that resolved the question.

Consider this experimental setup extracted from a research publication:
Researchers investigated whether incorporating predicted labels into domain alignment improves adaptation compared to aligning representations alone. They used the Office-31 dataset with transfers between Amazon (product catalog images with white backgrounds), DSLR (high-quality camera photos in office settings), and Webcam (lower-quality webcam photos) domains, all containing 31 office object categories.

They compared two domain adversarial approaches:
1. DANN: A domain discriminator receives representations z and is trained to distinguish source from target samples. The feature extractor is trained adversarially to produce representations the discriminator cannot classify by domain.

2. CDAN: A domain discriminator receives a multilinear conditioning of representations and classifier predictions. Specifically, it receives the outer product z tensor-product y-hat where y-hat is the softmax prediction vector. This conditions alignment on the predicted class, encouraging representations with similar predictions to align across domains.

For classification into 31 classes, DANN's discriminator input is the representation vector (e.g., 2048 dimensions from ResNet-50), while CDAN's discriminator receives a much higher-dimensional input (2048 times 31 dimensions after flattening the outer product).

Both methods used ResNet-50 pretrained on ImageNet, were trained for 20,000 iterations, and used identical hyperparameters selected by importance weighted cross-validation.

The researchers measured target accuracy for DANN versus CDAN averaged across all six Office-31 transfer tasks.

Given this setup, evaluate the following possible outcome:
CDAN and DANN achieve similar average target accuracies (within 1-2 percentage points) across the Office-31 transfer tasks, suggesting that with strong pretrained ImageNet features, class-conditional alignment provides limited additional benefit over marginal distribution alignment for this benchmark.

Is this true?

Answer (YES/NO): NO